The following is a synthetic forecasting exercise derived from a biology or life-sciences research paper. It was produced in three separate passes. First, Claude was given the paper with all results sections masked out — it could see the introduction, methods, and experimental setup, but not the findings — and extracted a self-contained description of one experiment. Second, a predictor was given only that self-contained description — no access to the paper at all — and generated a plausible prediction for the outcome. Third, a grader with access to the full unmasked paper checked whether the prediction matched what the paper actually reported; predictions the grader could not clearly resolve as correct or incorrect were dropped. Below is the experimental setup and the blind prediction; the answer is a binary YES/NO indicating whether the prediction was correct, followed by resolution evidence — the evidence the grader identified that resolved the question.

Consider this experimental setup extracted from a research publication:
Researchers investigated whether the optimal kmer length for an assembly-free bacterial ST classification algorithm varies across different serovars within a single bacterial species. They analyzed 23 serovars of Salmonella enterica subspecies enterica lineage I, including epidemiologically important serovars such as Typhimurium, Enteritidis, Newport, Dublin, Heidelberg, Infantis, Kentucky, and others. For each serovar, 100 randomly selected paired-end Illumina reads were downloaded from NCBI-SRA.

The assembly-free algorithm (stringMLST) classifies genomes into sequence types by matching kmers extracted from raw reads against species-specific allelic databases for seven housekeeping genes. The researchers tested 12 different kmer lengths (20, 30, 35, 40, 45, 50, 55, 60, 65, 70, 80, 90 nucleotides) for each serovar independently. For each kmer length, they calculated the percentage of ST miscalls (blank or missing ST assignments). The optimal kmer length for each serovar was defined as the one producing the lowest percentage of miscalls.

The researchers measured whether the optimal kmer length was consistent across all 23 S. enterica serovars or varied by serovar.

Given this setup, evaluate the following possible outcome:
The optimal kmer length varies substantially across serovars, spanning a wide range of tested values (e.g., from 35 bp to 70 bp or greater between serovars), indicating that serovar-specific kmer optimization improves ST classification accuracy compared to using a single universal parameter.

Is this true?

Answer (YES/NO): YES